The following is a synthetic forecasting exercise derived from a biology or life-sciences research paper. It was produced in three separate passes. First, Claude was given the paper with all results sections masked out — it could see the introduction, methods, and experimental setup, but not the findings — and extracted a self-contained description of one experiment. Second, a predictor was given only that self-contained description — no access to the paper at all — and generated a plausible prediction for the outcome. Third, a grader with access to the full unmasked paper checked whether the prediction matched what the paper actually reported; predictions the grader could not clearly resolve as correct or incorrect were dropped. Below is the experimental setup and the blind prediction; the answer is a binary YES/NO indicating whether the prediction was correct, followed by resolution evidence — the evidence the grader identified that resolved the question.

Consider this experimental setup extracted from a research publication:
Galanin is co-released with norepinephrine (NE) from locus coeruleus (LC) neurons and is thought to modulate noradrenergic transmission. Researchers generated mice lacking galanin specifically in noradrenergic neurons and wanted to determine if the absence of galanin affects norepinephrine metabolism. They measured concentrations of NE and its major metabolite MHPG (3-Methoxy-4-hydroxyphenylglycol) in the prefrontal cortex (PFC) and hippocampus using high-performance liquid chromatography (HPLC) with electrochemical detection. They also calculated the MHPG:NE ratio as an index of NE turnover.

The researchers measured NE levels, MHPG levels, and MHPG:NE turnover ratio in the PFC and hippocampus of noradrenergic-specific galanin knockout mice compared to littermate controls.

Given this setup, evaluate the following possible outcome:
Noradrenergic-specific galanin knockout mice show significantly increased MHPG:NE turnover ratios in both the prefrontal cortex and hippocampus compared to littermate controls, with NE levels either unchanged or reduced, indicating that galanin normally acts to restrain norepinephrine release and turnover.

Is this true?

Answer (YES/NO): NO